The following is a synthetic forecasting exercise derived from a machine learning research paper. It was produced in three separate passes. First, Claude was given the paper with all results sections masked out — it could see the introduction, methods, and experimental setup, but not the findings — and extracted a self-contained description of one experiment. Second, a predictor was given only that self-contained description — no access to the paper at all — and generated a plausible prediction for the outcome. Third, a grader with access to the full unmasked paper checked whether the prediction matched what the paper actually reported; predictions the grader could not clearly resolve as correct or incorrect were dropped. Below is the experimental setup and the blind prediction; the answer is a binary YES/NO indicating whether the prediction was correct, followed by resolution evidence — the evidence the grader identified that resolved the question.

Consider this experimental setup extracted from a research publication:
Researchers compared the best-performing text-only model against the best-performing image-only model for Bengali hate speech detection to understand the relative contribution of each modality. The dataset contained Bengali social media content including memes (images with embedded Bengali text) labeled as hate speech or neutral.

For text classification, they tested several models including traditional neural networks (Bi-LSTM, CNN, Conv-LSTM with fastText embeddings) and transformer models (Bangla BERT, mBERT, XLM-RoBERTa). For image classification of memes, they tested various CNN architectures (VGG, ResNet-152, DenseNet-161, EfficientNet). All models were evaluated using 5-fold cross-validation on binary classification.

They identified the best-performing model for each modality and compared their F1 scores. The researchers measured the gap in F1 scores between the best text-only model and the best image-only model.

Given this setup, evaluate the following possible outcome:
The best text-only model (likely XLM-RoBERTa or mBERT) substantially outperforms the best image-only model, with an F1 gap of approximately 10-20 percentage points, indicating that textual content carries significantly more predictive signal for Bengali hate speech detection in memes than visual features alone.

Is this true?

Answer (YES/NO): NO